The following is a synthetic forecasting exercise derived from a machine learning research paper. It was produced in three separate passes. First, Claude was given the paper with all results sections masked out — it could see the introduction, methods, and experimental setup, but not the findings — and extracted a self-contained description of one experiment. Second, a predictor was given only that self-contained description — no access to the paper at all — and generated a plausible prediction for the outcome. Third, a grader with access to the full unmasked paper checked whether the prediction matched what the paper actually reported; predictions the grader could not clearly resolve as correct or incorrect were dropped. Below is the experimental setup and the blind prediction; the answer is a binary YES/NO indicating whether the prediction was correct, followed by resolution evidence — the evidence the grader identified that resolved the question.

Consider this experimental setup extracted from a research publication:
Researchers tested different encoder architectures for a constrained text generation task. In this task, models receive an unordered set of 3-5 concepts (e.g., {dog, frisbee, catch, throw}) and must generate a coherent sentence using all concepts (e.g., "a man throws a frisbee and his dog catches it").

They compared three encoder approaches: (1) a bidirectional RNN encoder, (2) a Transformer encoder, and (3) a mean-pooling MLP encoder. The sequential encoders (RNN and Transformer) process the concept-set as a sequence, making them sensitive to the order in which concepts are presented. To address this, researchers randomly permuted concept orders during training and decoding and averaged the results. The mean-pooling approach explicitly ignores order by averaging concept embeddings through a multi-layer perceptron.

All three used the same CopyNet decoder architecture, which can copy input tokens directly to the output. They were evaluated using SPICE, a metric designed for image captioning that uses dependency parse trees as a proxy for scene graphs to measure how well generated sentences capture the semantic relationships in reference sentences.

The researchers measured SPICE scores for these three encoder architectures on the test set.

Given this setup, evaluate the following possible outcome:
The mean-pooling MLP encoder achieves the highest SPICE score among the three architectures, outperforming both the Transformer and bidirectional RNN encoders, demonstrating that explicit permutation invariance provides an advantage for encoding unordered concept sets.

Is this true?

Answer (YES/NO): YES